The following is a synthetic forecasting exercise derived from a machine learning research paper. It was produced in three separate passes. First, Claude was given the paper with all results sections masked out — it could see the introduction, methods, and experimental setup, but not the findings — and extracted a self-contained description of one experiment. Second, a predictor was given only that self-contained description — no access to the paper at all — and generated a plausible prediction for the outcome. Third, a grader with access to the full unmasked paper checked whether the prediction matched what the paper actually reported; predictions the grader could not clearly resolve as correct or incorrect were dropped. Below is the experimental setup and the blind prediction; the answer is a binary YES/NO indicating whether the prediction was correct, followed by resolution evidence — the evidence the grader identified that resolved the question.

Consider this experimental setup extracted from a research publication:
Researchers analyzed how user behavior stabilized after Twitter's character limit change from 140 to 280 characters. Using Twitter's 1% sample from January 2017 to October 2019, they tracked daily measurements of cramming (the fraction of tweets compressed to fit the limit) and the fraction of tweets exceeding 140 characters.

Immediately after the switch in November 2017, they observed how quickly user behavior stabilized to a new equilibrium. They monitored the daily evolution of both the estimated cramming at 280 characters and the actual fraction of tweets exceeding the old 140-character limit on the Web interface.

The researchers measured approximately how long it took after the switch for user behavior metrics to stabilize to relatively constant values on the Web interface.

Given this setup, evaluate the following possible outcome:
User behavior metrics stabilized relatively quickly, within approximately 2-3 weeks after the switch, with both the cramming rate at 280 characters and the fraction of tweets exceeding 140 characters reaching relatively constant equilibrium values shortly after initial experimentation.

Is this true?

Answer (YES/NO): NO